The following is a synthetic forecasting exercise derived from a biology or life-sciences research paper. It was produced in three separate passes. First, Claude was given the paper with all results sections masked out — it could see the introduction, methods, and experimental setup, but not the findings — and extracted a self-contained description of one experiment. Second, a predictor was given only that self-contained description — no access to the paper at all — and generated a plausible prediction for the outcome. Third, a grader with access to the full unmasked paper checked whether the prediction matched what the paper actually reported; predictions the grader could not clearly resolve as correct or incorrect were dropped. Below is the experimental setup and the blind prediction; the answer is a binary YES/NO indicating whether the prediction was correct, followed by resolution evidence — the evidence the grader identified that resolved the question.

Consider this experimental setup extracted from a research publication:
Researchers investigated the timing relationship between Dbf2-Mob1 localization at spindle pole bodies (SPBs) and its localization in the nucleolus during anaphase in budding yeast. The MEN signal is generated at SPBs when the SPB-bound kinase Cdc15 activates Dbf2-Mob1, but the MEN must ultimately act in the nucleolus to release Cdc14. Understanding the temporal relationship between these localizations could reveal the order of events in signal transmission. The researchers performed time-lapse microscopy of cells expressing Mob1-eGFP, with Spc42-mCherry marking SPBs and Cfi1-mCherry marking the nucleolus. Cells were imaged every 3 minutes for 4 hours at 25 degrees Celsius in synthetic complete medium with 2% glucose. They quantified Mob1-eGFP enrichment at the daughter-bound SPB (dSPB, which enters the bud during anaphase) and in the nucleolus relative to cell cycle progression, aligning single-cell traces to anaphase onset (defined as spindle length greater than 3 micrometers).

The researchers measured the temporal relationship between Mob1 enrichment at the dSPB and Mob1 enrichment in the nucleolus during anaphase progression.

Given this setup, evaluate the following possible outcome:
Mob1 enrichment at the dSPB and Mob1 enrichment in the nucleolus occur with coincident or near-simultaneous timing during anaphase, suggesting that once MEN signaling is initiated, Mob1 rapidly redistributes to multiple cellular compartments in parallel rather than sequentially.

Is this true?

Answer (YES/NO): NO